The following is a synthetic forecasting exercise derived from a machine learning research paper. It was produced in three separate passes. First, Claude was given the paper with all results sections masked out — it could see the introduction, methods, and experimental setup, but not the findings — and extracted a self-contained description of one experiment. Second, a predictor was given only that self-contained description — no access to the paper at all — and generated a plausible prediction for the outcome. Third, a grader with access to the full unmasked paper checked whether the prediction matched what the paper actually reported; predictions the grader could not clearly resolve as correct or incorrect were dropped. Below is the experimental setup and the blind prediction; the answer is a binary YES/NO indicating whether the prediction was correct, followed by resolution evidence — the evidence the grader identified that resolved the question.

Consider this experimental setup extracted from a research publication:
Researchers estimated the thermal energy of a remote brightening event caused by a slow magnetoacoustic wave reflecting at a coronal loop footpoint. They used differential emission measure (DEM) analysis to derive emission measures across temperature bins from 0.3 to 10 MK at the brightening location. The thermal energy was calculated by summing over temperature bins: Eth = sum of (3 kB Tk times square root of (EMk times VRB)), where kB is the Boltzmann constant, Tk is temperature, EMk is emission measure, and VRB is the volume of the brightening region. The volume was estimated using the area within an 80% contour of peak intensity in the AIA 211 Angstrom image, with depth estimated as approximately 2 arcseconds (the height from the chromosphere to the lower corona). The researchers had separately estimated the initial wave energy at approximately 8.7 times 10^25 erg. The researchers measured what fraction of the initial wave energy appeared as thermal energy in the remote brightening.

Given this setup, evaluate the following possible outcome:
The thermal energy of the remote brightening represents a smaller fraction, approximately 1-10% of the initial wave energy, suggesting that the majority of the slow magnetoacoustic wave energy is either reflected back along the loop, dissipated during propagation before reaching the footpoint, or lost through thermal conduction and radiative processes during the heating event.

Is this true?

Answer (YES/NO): NO